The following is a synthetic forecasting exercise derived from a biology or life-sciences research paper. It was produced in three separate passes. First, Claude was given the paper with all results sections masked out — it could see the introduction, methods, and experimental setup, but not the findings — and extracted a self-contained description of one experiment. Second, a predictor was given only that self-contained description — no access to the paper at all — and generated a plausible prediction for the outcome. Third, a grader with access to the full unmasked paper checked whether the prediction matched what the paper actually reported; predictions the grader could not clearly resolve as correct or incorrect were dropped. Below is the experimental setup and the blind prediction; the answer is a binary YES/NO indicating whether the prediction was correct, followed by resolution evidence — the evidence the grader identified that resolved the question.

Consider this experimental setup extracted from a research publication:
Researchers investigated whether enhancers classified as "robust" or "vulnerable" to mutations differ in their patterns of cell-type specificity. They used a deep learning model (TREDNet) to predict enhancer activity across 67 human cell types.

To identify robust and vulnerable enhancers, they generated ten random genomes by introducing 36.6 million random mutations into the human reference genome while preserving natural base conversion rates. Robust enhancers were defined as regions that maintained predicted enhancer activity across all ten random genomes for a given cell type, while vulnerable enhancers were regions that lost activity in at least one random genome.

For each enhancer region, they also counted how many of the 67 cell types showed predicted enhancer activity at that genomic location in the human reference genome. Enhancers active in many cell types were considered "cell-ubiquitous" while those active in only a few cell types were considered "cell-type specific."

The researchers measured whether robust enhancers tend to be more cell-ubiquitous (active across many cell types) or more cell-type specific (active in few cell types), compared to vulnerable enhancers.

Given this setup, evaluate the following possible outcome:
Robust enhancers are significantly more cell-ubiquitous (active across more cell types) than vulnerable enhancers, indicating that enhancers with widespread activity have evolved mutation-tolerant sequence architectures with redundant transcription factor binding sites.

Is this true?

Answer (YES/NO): YES